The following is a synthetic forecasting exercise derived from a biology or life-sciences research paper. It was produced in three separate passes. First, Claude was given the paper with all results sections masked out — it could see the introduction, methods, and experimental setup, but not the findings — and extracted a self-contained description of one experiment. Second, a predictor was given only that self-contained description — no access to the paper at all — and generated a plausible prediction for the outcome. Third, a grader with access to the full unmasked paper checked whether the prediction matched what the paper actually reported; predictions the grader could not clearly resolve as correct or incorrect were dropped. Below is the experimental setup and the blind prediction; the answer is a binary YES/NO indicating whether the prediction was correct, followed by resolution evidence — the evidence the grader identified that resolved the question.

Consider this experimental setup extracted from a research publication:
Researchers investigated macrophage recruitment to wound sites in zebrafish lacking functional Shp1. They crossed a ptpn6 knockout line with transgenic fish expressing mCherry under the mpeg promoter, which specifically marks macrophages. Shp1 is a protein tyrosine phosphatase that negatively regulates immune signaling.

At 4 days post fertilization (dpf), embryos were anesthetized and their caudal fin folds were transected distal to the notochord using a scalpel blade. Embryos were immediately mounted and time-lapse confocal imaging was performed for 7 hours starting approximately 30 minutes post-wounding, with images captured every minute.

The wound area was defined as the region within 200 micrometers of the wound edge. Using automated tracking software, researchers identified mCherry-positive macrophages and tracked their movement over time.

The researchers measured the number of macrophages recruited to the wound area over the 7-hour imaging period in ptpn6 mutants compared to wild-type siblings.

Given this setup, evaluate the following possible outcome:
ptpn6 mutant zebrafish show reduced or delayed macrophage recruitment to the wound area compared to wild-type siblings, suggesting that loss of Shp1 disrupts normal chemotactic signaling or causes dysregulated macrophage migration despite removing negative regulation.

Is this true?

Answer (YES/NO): YES